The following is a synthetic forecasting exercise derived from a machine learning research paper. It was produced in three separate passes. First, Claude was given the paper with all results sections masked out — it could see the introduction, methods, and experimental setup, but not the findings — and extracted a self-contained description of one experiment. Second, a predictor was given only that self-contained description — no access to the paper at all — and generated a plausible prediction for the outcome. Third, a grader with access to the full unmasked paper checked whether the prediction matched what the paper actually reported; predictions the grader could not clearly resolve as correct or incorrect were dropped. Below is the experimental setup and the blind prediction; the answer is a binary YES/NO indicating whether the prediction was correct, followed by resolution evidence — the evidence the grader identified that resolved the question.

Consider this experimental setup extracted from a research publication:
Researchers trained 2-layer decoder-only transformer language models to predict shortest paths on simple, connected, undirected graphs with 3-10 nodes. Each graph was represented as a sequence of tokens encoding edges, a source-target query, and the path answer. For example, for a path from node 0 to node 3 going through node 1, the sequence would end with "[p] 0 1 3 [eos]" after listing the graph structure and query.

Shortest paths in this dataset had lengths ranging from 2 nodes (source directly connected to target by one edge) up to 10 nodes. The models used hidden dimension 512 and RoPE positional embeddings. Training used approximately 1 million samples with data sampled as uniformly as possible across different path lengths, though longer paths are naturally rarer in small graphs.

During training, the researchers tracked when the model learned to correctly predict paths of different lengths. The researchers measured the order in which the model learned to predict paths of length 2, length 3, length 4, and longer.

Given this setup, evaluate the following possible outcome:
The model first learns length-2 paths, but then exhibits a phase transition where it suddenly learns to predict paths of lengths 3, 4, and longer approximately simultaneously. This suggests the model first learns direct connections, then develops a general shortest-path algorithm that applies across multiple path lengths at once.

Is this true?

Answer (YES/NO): YES